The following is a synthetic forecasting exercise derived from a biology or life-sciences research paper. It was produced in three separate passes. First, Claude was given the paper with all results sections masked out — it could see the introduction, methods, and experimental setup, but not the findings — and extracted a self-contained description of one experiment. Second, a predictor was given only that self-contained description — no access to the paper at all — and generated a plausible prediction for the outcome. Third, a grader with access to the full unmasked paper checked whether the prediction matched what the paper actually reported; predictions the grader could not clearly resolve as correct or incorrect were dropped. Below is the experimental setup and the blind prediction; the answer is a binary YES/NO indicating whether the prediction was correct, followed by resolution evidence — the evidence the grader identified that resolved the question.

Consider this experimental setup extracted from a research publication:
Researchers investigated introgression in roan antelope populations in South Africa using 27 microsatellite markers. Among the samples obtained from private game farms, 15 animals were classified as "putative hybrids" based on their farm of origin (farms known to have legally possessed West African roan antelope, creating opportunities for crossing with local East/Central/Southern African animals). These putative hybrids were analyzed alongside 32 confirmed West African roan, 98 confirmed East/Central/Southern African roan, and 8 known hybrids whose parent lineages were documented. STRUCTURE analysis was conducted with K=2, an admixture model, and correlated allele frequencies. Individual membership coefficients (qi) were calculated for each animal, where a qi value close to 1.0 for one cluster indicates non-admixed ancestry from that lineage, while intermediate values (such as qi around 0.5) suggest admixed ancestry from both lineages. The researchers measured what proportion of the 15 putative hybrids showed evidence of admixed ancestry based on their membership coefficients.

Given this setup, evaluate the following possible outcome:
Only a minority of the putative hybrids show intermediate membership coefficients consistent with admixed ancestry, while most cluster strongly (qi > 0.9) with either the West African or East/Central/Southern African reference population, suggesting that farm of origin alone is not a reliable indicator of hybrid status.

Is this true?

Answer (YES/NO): YES